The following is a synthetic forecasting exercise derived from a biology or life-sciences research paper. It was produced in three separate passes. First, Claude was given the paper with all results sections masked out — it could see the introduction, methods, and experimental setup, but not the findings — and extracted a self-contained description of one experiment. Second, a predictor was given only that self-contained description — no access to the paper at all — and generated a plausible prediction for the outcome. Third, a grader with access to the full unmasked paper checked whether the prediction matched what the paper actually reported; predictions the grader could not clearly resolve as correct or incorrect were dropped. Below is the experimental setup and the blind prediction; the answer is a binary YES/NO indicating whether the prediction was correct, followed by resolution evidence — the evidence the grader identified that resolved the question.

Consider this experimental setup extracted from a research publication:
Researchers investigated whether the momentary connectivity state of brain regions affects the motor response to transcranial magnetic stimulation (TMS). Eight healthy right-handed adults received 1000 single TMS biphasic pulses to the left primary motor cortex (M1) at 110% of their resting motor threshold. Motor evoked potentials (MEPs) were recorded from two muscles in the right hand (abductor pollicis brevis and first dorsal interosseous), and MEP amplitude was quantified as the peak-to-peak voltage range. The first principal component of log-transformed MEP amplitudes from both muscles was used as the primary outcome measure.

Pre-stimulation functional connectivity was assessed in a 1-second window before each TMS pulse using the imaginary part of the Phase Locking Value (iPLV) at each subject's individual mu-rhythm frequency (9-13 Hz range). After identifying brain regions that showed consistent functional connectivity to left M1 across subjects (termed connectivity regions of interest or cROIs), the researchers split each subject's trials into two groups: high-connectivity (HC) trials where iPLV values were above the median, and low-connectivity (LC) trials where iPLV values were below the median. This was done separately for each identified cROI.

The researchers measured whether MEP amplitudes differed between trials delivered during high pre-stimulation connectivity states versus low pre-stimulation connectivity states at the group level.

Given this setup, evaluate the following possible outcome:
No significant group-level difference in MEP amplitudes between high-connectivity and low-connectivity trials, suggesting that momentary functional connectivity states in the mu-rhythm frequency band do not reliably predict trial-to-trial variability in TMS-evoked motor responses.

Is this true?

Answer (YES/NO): NO